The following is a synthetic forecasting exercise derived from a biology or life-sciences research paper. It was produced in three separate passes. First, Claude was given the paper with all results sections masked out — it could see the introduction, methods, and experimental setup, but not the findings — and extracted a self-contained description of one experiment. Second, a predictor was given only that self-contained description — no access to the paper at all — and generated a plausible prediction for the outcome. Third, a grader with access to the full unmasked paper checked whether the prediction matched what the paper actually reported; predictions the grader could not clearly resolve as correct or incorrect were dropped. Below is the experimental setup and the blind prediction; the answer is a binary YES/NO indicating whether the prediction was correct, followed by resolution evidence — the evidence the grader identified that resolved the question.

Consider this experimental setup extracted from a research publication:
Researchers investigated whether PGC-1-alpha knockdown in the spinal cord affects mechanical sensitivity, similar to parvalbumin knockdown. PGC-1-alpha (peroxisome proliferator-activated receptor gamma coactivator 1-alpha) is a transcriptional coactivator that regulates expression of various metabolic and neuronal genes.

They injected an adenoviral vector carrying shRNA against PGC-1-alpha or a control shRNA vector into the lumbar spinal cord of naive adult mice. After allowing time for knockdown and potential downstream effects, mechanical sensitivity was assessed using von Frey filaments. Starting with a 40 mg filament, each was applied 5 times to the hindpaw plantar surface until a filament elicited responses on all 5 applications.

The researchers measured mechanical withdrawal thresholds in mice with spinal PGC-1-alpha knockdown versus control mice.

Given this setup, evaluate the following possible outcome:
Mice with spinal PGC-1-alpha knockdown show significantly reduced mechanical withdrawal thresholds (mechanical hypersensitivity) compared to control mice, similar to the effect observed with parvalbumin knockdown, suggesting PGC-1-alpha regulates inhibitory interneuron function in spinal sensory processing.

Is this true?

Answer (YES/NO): YES